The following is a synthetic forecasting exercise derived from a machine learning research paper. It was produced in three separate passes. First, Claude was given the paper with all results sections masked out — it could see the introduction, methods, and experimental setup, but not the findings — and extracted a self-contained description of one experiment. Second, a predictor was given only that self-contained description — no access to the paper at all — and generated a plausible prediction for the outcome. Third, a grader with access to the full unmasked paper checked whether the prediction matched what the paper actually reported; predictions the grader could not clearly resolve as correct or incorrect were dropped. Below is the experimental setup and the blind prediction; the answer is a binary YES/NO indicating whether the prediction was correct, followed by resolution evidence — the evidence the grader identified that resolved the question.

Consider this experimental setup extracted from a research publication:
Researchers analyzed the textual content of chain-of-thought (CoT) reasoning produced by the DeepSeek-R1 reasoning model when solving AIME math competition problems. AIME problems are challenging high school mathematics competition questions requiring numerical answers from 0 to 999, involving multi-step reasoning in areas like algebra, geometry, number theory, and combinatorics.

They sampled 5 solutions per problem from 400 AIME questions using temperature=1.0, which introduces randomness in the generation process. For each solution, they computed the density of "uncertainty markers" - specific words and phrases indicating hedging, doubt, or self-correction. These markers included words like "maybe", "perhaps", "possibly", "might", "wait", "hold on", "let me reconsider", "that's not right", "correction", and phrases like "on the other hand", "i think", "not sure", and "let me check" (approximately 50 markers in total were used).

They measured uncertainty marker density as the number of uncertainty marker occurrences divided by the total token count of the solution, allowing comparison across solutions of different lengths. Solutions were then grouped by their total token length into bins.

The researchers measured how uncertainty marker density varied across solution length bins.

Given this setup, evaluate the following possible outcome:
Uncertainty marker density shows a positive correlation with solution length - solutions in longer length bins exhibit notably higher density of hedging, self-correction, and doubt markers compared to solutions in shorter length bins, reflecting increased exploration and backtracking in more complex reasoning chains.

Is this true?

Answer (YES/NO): NO